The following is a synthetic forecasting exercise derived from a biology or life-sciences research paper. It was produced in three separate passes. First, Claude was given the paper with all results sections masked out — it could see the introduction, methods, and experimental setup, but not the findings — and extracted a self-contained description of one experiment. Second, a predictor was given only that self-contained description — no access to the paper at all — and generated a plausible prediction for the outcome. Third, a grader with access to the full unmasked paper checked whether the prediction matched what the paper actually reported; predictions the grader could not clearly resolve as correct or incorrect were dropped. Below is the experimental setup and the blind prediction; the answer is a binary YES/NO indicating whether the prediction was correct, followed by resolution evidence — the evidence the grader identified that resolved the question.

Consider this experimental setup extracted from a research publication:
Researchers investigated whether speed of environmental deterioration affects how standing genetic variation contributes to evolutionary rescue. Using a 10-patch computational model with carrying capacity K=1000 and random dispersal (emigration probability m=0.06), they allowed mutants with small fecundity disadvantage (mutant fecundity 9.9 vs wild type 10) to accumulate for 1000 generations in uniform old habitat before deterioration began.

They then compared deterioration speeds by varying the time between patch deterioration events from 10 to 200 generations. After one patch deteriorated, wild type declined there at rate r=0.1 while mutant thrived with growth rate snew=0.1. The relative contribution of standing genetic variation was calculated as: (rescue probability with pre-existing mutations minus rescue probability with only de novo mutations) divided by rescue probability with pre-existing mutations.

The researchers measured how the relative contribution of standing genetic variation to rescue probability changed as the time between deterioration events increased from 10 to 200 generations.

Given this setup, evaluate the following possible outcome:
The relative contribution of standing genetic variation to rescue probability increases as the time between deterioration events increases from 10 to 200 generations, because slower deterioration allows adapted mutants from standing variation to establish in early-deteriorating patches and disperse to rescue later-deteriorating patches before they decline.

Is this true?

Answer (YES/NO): NO